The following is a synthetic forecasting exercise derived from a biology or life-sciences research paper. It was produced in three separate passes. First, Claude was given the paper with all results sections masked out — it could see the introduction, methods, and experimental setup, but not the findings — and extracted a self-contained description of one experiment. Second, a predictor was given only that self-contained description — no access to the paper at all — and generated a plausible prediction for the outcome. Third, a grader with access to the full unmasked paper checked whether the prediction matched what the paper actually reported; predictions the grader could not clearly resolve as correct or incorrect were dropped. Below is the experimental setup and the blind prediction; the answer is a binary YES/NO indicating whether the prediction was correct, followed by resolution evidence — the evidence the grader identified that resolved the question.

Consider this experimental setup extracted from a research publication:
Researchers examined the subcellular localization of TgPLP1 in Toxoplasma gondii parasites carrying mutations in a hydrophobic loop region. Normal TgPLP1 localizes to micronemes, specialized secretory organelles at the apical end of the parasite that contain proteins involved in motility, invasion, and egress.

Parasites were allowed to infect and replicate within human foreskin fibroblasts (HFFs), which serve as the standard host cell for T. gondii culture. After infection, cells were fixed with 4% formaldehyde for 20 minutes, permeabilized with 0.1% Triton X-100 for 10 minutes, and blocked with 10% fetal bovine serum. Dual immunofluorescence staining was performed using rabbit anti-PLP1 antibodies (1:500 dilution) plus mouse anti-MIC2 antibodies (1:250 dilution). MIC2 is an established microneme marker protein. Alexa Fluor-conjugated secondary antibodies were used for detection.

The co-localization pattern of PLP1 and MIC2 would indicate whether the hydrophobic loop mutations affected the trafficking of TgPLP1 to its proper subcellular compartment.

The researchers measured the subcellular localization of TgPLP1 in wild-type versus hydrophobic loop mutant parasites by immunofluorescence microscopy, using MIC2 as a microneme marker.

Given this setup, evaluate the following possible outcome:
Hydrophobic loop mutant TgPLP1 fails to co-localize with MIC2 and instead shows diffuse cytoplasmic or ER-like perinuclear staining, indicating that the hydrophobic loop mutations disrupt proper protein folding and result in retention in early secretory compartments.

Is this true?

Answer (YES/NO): NO